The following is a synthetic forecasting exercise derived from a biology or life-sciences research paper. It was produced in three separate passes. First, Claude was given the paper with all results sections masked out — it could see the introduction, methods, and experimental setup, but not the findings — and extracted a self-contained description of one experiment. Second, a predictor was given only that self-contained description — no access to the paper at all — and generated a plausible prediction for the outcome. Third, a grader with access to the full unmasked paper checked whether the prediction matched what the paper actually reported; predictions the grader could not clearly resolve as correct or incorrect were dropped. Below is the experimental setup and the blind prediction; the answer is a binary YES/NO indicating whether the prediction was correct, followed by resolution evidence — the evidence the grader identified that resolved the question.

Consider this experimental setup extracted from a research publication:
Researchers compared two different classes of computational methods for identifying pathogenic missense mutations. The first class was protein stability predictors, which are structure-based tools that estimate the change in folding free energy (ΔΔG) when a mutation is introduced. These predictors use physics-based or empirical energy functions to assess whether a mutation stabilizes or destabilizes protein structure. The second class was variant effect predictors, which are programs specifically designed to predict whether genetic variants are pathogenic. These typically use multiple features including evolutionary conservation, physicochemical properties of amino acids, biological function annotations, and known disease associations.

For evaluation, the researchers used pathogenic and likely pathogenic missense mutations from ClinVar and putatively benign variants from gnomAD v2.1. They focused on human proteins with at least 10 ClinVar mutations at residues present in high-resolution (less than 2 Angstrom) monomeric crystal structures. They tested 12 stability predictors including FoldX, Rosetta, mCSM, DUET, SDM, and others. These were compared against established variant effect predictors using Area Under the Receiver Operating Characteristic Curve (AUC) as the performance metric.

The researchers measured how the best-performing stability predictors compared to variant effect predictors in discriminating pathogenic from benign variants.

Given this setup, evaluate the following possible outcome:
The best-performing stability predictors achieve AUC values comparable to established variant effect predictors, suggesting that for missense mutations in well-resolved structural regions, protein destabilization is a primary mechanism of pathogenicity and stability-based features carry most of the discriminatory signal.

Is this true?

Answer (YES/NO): NO